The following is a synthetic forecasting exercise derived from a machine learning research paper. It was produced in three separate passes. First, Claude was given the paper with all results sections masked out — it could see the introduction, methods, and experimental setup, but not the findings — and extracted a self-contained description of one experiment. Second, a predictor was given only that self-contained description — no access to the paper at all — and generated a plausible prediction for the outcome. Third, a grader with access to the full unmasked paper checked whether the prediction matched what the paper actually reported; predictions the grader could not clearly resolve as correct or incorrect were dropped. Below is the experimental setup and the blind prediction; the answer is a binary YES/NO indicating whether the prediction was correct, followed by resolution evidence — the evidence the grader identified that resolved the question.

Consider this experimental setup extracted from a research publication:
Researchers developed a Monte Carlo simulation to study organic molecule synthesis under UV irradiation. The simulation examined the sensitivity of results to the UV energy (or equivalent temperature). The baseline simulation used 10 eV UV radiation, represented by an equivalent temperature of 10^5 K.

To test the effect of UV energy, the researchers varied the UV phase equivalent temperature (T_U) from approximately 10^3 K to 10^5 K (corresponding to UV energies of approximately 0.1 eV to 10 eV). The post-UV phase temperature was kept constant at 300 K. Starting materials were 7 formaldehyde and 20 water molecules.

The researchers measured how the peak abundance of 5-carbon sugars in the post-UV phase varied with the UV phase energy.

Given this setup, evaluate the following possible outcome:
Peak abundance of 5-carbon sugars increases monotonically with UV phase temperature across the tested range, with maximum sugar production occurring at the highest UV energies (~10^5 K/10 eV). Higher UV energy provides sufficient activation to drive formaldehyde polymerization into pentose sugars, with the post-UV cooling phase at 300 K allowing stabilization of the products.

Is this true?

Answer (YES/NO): NO